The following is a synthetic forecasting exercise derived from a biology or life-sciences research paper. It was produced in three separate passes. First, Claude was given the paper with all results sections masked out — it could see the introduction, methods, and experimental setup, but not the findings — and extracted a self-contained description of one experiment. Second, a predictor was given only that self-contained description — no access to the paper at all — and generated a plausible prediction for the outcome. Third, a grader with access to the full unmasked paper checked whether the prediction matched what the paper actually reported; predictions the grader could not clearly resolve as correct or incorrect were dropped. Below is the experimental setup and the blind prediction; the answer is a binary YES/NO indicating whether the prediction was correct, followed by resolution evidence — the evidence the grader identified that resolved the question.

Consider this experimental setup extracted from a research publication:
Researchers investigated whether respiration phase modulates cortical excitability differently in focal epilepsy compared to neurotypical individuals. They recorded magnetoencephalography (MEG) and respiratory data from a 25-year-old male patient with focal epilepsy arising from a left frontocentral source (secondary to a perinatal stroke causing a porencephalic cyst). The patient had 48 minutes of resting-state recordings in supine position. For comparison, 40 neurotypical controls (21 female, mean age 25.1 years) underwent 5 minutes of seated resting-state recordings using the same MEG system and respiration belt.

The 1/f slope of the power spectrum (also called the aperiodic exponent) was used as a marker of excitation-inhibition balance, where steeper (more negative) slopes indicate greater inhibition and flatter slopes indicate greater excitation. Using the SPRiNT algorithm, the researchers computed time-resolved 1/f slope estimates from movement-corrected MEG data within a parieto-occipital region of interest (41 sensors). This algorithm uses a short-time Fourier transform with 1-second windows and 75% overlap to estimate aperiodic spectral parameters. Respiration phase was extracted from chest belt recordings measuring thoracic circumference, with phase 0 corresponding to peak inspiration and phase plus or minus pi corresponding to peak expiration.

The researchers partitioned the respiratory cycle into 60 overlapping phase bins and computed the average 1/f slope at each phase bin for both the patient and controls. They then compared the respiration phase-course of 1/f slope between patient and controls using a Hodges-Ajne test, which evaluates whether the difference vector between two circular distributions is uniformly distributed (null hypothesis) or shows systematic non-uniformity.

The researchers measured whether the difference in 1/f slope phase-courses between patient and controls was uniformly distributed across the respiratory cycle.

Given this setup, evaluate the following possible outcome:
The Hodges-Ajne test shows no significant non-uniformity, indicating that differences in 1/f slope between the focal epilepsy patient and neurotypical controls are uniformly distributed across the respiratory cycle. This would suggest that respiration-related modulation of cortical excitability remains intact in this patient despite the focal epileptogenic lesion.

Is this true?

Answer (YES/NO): NO